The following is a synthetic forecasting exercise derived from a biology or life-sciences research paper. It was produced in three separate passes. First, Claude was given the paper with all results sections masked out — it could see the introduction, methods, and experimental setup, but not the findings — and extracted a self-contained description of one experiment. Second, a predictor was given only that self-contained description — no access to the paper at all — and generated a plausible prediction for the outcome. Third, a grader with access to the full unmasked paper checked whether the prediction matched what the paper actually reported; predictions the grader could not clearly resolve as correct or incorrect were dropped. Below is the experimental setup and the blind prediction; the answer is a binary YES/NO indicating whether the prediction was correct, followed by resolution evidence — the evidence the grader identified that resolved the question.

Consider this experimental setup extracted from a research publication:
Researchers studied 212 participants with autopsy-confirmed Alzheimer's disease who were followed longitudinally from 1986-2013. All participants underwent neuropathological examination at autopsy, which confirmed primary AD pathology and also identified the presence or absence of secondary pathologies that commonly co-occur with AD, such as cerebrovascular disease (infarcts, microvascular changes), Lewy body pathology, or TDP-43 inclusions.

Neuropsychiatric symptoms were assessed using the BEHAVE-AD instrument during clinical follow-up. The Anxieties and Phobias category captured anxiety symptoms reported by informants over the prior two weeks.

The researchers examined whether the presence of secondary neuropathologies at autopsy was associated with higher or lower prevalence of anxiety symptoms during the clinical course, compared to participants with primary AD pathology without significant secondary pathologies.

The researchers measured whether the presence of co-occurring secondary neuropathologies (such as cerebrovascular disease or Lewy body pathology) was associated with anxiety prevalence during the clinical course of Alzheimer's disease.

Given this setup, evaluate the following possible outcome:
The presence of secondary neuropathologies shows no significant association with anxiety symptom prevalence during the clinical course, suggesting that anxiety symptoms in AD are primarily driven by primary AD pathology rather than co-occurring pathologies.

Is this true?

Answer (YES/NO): NO